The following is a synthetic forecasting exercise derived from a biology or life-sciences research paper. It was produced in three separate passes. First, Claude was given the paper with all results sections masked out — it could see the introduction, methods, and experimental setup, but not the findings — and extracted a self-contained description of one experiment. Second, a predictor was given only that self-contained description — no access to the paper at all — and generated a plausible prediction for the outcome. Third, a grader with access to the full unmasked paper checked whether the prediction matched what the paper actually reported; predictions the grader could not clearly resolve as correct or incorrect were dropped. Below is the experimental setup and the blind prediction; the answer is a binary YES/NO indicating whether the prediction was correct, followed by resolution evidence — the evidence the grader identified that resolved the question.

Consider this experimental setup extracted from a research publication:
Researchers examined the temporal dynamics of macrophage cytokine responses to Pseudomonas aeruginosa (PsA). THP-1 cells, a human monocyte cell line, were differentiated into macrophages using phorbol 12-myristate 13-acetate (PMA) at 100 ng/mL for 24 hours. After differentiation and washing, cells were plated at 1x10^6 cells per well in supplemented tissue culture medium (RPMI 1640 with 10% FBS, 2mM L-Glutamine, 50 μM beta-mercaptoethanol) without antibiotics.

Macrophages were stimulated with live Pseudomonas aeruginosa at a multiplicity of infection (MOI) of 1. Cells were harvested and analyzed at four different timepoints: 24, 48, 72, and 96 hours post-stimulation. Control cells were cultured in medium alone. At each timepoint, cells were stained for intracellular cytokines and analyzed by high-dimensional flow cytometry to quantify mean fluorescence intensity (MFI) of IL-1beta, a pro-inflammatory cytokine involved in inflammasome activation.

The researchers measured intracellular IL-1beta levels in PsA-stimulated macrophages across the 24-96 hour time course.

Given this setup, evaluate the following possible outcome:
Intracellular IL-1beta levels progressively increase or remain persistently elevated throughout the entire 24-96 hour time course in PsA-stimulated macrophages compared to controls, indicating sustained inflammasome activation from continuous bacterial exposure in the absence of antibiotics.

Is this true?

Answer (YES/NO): YES